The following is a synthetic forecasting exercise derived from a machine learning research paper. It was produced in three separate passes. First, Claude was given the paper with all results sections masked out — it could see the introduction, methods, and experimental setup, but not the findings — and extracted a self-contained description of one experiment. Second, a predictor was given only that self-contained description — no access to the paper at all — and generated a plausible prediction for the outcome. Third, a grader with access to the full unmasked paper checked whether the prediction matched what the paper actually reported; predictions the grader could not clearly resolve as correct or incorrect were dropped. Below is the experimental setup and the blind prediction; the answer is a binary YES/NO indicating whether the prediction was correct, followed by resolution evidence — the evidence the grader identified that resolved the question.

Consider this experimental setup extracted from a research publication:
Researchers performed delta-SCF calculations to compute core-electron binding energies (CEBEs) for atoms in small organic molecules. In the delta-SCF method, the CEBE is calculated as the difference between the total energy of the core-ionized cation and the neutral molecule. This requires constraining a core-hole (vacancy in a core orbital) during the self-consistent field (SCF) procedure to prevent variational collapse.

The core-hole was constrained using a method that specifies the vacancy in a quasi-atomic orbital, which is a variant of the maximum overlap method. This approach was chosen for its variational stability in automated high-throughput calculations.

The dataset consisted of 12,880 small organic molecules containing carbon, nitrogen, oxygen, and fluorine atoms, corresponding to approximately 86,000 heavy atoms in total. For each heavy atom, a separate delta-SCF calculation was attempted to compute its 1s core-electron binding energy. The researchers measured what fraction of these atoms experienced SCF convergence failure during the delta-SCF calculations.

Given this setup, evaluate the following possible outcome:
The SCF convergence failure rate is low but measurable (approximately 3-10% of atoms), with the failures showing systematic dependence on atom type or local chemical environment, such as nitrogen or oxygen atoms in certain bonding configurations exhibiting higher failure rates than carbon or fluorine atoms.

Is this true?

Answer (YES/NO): NO